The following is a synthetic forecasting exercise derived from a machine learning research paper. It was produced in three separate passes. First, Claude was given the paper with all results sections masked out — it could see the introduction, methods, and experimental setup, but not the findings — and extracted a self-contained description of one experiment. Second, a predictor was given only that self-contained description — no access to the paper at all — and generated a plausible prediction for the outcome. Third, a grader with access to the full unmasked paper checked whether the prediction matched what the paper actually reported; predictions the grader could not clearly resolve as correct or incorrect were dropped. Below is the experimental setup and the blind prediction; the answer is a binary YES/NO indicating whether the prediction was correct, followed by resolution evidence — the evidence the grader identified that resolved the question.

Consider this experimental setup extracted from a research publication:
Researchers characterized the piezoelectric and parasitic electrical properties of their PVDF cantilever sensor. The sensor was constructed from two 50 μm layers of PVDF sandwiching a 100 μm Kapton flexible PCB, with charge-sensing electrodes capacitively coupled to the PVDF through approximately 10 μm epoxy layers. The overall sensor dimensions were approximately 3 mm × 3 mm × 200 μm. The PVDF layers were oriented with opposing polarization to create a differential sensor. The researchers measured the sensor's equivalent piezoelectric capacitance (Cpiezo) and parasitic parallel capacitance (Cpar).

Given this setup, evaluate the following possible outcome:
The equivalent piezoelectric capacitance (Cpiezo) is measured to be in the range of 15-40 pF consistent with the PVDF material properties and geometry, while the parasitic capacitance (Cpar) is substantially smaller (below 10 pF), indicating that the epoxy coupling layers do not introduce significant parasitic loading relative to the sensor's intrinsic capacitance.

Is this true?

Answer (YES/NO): NO